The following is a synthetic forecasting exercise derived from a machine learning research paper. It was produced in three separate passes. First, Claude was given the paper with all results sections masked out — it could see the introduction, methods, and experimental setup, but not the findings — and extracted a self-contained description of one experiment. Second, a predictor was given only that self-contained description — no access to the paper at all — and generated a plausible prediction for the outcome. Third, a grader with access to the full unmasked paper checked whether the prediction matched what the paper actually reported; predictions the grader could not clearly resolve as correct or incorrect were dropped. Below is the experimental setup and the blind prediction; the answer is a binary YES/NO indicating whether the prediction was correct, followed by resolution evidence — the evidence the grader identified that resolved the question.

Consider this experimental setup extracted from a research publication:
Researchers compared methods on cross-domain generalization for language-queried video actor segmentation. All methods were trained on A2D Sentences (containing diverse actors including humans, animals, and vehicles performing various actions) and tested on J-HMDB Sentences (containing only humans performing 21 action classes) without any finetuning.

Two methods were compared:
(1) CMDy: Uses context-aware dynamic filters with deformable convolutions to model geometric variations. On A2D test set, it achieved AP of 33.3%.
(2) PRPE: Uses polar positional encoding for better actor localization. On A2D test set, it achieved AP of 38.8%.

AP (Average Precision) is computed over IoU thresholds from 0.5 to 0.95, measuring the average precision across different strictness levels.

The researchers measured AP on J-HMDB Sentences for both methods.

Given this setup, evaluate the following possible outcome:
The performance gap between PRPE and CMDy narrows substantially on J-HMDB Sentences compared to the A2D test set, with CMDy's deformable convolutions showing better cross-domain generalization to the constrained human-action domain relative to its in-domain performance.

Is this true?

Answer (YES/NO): YES